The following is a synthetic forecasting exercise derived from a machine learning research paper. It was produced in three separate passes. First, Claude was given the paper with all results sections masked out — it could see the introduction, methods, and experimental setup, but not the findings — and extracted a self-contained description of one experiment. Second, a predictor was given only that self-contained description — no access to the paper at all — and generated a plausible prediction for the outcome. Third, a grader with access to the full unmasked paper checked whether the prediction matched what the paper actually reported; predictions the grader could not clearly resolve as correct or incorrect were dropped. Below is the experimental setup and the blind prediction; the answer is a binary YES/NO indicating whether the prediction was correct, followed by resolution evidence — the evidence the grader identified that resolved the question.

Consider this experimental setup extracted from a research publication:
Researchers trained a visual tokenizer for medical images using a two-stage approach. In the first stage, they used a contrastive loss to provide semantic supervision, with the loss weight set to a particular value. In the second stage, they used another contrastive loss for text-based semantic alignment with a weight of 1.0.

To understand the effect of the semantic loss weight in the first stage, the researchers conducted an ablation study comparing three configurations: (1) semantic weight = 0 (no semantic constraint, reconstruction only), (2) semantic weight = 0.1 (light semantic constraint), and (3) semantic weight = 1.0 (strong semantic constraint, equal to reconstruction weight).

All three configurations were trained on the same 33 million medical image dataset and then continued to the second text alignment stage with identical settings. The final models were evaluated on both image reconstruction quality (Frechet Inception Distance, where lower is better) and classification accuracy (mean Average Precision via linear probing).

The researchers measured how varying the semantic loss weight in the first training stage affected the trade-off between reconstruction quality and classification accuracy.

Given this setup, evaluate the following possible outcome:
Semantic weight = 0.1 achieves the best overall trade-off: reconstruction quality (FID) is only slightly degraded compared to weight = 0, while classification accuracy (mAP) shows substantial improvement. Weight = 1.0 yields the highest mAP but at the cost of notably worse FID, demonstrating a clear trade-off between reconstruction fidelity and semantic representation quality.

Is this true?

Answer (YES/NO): NO